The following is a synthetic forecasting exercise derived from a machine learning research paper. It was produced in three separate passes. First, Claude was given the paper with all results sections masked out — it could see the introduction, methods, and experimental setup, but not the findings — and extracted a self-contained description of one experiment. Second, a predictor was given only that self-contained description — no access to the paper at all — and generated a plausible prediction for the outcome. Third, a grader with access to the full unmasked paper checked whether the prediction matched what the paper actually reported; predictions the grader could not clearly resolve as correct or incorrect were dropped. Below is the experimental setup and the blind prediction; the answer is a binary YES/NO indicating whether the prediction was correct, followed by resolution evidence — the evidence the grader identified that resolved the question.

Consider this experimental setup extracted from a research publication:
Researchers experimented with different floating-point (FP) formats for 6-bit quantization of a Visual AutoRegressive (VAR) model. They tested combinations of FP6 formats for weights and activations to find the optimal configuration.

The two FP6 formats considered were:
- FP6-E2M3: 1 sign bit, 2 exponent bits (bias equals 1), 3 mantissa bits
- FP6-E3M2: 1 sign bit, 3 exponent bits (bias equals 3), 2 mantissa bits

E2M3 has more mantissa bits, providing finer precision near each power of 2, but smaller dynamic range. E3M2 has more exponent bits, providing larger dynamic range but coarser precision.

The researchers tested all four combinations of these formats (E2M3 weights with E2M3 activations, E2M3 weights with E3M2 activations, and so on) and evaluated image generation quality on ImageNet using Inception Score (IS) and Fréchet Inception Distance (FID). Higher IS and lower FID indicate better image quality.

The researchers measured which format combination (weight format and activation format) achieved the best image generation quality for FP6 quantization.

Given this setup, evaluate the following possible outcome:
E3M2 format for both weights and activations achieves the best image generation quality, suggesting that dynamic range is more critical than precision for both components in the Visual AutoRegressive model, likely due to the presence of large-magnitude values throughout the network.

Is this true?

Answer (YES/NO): NO